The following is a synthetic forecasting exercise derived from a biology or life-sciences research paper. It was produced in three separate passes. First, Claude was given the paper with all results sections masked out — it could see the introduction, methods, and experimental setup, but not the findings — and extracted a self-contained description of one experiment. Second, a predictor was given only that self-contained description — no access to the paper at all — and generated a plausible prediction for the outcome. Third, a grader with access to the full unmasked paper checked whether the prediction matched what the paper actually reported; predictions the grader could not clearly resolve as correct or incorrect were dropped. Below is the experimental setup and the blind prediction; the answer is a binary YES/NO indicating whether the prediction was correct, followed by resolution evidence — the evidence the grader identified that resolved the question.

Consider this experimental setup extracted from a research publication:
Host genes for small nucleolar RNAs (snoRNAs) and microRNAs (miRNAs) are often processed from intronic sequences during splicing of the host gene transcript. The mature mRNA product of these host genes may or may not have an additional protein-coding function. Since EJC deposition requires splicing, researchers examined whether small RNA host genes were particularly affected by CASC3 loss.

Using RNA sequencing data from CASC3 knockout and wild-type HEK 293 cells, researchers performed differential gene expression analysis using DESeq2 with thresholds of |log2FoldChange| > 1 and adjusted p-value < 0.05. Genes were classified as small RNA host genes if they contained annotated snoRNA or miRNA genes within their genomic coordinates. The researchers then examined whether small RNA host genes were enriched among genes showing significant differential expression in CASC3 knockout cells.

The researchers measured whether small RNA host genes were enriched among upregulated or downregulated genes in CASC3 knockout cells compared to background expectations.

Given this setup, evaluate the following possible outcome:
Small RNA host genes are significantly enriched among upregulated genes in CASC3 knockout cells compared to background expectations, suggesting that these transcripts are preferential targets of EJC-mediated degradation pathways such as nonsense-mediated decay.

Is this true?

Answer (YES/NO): YES